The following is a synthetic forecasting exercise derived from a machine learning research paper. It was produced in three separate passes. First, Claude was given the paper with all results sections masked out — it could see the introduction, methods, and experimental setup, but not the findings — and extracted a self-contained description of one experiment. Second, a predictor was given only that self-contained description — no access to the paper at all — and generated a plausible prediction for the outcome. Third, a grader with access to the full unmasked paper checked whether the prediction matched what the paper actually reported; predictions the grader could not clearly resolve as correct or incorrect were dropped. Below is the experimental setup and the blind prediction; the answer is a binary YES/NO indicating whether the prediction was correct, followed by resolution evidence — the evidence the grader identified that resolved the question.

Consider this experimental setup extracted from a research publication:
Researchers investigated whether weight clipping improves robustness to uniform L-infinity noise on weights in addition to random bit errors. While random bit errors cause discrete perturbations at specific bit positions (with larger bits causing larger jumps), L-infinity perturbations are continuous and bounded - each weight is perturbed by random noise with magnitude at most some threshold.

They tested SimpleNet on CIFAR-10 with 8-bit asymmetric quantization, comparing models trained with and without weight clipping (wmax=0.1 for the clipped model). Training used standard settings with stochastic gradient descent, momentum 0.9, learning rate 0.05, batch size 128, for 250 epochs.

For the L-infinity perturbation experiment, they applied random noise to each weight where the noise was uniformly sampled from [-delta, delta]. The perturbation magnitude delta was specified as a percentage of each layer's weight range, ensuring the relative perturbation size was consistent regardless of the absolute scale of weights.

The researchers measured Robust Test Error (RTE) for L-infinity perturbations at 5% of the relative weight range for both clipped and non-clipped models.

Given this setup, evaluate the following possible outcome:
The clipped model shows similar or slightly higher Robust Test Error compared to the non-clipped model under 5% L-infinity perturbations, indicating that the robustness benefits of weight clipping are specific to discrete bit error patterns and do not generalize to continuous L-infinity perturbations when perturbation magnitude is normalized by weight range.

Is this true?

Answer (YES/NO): NO